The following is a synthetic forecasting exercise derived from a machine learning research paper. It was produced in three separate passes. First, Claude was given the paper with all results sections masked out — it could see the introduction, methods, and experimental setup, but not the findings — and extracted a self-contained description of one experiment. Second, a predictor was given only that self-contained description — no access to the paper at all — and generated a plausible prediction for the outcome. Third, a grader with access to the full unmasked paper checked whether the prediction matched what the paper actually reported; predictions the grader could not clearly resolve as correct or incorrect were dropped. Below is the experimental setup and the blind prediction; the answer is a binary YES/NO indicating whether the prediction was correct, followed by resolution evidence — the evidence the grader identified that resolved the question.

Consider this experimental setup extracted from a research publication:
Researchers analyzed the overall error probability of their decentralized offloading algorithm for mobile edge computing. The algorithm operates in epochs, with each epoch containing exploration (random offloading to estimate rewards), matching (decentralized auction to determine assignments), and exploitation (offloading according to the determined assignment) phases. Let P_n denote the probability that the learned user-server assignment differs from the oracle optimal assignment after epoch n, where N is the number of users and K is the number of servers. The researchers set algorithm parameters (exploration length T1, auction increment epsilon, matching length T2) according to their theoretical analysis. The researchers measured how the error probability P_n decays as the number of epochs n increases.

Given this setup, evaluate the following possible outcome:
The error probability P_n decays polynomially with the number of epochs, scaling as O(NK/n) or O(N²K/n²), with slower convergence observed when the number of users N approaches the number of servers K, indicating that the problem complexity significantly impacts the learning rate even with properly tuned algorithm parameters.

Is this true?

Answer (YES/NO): NO